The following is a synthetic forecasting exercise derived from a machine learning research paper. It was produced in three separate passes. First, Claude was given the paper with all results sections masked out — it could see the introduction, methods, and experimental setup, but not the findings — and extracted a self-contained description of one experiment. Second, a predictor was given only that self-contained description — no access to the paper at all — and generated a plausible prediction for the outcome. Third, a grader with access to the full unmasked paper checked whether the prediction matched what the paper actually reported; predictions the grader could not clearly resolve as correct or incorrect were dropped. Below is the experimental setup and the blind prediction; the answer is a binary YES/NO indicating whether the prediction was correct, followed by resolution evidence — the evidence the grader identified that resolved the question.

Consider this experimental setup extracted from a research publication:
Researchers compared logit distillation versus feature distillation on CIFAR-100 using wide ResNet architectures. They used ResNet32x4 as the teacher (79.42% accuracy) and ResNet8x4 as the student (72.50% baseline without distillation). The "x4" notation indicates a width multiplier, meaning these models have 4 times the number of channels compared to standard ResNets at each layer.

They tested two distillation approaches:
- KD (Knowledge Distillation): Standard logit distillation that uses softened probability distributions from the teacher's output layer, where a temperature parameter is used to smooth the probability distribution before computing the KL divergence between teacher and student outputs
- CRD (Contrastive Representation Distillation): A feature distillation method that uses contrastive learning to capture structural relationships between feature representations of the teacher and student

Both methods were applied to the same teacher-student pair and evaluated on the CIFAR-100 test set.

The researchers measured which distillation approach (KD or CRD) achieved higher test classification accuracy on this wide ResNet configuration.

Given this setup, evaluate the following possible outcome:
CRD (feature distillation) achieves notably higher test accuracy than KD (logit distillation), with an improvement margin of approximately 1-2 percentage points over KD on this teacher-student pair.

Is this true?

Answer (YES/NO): YES